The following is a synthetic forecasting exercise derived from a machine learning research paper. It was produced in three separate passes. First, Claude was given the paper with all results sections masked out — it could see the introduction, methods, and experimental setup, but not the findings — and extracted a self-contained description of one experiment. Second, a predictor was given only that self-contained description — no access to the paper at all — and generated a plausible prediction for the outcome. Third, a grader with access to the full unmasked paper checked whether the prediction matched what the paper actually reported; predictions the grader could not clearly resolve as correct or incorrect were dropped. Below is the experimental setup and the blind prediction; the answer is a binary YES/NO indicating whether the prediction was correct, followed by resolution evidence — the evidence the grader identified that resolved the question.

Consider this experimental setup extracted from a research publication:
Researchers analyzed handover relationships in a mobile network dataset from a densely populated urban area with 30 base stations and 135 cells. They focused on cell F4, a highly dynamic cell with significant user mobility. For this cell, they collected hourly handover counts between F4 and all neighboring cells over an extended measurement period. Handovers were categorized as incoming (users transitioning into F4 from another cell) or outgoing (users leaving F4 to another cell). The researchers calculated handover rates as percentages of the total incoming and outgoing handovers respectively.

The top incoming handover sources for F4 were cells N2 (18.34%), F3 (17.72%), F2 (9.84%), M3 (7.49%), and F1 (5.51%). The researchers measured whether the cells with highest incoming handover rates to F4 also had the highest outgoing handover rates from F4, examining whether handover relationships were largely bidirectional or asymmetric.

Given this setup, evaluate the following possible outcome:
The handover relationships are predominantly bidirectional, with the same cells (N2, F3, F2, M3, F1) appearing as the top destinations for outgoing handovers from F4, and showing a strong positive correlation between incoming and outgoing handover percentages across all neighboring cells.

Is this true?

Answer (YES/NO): NO